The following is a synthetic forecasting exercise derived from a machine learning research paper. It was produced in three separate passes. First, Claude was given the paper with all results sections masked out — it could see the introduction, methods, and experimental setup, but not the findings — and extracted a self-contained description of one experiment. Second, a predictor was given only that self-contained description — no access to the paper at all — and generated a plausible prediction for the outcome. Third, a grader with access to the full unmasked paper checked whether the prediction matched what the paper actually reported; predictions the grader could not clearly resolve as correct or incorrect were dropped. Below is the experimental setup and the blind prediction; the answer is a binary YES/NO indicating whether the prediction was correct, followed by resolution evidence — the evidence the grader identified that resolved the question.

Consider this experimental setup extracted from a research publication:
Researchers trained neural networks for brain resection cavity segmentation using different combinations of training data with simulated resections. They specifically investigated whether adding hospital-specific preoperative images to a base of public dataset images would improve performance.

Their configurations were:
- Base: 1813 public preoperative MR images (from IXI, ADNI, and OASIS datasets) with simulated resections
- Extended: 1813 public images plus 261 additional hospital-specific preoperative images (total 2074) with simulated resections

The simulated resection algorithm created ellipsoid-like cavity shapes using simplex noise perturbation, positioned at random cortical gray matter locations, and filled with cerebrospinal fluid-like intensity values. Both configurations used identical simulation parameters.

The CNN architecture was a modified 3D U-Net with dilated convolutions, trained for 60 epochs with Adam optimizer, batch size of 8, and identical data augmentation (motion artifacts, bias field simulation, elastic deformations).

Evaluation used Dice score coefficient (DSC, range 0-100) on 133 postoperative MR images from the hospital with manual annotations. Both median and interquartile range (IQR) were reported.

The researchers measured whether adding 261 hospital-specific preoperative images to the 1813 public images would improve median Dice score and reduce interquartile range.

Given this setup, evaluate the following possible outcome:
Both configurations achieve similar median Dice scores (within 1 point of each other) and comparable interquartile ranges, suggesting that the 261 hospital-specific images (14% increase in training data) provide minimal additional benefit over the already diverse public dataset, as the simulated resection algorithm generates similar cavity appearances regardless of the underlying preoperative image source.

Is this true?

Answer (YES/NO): YES